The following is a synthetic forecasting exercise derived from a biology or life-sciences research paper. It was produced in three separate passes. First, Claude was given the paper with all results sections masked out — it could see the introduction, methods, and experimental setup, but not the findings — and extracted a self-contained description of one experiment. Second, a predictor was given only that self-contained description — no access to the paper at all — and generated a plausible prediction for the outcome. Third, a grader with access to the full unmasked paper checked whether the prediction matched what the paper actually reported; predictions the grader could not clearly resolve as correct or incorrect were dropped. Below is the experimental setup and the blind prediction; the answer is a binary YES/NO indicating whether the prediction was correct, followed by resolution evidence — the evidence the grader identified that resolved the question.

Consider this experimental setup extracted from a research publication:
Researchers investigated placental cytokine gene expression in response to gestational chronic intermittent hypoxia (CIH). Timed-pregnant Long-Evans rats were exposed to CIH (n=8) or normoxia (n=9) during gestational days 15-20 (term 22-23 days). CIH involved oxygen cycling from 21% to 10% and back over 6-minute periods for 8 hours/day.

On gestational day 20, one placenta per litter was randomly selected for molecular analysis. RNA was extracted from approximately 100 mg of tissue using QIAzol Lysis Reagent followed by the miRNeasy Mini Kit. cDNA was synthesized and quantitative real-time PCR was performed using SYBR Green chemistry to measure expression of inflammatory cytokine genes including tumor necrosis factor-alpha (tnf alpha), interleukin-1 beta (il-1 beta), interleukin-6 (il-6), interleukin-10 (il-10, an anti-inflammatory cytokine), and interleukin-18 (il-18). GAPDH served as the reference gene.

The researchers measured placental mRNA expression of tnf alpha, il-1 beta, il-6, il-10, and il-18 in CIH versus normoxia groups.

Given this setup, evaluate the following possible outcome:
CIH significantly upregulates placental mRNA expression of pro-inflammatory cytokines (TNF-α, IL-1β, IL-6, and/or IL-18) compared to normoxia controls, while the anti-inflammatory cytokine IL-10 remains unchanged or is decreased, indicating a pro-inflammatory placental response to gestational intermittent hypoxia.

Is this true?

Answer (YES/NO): NO